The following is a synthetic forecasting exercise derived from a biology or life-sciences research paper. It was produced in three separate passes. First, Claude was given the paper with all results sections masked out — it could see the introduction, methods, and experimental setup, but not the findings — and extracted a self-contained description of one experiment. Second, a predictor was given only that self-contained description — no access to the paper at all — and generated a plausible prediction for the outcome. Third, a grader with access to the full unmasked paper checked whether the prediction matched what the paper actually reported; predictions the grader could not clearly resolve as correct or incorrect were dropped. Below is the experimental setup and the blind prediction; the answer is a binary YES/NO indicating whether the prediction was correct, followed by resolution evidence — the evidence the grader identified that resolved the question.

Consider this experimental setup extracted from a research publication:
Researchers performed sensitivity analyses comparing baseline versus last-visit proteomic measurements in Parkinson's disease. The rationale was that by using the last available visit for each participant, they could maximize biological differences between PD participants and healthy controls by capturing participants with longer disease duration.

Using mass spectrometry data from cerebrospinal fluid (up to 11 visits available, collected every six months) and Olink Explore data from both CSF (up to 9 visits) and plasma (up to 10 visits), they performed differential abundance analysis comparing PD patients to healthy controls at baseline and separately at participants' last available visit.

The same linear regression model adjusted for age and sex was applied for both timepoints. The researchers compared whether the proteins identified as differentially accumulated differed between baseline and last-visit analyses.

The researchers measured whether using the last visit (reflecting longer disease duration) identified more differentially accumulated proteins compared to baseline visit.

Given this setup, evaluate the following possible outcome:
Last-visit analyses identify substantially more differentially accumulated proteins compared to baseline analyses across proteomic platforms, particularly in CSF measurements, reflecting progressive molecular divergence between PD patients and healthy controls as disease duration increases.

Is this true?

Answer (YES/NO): NO